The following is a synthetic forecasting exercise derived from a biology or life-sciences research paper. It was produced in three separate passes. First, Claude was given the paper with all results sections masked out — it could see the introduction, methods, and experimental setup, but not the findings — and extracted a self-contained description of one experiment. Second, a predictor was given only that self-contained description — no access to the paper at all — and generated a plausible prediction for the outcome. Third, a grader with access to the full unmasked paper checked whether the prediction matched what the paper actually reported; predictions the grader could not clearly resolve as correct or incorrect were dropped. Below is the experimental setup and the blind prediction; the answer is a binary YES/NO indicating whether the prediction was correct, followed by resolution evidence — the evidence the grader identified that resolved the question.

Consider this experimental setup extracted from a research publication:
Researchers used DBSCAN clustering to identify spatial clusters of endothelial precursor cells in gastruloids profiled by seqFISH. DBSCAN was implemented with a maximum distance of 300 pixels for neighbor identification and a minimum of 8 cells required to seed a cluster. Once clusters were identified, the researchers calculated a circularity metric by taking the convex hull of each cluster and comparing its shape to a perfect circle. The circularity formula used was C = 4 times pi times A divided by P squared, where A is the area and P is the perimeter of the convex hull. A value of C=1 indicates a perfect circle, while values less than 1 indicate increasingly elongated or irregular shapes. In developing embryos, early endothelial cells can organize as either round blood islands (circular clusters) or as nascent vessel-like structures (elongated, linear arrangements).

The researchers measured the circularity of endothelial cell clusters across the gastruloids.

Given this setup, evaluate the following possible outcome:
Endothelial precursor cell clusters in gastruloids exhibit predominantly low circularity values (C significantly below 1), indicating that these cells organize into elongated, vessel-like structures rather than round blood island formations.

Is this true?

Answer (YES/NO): NO